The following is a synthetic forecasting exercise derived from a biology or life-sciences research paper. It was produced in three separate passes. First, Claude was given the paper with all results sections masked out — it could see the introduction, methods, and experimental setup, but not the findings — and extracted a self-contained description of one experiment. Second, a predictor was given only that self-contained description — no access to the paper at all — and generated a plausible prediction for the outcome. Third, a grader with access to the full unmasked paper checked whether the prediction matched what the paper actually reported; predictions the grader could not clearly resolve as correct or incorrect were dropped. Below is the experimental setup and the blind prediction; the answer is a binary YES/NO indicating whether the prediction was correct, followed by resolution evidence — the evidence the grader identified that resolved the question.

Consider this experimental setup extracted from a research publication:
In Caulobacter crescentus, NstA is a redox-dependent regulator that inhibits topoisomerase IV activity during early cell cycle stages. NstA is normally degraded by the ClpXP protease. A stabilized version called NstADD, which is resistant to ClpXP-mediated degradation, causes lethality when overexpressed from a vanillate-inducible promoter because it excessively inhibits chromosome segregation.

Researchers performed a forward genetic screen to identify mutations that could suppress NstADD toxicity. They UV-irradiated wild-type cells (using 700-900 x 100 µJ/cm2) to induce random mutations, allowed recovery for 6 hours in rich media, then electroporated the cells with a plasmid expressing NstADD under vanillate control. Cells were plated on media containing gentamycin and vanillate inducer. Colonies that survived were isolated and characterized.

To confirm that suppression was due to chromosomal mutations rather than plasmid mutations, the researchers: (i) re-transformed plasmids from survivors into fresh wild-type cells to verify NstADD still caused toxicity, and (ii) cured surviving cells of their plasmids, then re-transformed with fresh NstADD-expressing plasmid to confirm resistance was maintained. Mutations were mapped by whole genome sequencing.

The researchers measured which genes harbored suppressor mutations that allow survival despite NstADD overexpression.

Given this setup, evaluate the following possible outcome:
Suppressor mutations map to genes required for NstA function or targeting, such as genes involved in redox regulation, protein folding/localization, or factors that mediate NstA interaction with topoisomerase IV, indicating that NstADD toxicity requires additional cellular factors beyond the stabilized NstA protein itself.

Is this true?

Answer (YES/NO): NO